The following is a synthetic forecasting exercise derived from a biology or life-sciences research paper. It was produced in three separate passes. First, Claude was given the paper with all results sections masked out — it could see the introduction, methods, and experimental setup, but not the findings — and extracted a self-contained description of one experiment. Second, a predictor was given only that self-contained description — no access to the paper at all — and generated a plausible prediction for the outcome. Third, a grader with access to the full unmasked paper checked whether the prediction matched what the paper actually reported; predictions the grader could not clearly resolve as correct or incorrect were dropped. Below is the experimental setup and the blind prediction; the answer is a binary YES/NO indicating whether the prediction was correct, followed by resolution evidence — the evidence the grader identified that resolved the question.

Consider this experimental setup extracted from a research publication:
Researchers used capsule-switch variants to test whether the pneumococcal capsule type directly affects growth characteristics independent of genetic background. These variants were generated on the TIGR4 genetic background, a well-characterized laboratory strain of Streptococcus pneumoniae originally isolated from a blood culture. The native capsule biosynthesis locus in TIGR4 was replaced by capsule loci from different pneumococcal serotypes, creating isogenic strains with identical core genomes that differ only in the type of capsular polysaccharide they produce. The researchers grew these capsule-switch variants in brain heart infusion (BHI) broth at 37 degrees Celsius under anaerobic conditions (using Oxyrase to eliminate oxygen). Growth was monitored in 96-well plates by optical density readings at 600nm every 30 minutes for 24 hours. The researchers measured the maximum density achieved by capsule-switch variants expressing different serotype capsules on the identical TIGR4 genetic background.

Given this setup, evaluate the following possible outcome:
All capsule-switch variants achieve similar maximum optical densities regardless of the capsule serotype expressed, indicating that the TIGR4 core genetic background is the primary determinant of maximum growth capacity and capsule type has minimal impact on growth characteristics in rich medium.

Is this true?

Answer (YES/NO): NO